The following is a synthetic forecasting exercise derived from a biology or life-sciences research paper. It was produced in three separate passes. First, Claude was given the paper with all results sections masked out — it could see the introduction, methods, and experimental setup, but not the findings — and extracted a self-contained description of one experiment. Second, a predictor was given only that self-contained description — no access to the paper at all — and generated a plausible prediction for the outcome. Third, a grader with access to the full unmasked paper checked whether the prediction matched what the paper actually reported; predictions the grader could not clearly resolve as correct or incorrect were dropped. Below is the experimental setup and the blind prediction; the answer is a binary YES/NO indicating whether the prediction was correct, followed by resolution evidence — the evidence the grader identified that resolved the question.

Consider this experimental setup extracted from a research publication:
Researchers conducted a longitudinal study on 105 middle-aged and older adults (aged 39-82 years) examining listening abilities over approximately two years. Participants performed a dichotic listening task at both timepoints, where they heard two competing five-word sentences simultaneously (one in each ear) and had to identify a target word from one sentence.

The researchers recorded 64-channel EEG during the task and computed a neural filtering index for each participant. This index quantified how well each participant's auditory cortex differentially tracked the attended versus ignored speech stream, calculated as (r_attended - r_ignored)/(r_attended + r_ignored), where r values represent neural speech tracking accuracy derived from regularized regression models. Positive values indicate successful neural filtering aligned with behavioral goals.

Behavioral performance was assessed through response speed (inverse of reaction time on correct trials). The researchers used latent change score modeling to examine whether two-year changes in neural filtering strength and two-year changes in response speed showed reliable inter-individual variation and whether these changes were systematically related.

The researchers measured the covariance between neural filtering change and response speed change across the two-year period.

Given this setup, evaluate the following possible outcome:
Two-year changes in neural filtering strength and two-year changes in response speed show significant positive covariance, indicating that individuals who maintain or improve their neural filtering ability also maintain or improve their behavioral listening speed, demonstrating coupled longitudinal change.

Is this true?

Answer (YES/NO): NO